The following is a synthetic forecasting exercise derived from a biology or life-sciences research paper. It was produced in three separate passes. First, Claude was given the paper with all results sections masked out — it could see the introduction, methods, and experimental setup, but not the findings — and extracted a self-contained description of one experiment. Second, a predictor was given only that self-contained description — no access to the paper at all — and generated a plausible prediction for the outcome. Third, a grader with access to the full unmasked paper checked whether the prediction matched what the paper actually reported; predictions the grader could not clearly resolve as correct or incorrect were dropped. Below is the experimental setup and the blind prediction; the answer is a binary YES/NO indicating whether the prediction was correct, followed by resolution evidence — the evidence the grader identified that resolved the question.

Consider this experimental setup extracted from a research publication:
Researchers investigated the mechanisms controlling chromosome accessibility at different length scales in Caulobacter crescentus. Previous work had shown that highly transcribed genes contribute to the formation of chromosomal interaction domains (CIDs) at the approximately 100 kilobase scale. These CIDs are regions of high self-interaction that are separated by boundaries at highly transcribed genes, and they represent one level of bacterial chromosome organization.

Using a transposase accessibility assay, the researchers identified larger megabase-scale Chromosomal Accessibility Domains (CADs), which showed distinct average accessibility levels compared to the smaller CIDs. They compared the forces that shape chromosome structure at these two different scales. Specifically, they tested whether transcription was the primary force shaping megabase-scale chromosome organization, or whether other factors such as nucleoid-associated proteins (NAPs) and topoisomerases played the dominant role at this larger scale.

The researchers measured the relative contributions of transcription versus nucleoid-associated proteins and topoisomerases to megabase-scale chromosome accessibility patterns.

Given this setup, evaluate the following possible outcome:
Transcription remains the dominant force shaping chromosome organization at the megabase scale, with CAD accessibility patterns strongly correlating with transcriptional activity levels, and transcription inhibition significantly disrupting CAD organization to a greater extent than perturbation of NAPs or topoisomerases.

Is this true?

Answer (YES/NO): NO